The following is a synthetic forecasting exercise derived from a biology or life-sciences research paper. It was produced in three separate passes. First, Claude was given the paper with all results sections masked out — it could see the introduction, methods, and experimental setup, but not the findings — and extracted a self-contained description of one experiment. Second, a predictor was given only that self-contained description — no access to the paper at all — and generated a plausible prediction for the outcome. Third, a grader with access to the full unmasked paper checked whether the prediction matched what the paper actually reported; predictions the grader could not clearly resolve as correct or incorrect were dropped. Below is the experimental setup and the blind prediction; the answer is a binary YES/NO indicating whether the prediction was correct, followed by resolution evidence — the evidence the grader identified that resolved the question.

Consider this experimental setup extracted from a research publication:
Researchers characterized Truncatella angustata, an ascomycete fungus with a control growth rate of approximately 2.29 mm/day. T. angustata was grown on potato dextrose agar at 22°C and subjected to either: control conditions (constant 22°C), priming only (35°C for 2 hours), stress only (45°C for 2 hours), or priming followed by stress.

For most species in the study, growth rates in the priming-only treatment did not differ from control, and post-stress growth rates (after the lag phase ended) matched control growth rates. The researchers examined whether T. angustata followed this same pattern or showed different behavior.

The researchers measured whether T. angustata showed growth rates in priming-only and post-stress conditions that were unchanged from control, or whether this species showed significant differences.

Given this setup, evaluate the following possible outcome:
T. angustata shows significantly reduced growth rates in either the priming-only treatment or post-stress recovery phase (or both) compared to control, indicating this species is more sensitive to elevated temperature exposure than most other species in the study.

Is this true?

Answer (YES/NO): NO